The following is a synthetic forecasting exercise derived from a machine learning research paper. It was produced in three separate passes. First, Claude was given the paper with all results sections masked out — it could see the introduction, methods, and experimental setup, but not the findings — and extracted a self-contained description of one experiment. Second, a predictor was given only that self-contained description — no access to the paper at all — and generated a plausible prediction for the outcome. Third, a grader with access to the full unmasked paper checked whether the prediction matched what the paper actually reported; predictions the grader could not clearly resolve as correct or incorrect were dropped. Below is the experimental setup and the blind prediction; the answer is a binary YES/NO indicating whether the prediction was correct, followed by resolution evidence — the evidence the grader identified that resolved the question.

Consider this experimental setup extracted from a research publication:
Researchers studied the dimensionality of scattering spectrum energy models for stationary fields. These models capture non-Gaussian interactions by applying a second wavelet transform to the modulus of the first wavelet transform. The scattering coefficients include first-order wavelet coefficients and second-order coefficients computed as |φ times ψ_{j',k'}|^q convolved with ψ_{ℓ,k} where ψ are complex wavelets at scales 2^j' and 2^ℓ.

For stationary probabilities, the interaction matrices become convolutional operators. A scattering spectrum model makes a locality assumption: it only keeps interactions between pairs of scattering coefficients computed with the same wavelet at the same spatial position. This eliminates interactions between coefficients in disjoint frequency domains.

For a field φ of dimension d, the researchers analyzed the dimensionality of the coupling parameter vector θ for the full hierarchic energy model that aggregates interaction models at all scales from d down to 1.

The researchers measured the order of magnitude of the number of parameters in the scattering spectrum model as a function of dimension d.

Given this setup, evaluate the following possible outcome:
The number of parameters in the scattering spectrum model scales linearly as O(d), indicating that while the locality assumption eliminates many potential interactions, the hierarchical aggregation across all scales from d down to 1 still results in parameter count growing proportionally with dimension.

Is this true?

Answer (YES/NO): NO